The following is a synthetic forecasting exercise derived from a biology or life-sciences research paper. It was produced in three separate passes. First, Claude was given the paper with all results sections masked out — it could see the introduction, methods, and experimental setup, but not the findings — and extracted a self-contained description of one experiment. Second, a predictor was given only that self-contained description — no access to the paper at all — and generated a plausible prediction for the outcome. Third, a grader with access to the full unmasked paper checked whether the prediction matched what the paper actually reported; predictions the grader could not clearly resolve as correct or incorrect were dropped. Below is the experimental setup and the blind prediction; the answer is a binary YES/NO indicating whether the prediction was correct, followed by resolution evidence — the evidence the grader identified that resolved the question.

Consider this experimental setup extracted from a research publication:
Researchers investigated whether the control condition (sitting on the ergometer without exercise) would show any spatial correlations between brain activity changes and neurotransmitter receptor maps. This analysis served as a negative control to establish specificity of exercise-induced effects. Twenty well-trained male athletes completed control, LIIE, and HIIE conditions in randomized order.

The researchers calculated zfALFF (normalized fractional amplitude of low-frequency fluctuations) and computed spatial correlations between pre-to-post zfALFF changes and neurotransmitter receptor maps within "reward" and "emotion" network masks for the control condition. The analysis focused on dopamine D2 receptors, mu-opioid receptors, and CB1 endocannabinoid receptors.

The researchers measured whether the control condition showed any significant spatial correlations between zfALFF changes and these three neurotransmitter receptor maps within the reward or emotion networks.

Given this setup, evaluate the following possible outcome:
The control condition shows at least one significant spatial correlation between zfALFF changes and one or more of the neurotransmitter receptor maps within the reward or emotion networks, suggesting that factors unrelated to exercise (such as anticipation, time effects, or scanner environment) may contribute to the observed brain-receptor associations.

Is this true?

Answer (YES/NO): NO